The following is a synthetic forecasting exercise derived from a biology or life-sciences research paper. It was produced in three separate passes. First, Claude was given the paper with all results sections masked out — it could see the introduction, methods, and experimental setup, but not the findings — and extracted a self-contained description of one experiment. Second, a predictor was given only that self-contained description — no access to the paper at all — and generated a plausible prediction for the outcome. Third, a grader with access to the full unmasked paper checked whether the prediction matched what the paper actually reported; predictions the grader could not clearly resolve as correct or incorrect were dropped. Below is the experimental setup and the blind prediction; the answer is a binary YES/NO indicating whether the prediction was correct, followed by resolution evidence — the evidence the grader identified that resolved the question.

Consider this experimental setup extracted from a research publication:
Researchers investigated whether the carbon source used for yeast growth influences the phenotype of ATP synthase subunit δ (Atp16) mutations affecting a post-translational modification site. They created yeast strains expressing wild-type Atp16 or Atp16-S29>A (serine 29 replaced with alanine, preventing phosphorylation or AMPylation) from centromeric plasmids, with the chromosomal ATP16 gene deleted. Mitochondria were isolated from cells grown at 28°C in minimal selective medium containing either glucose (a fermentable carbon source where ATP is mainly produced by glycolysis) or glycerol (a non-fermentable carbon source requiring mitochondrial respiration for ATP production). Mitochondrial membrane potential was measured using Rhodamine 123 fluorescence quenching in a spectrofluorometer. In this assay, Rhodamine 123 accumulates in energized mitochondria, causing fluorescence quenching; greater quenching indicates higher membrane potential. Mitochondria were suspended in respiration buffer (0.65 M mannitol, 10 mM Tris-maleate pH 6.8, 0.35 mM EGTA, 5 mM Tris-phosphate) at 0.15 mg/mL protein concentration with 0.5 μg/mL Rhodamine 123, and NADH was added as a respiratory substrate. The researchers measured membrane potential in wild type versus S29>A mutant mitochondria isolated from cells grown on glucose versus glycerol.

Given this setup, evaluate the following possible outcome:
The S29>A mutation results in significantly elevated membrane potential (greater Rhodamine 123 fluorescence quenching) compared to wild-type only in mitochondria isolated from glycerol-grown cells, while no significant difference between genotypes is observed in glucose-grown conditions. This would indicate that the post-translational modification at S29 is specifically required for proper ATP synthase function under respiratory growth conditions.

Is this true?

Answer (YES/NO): NO